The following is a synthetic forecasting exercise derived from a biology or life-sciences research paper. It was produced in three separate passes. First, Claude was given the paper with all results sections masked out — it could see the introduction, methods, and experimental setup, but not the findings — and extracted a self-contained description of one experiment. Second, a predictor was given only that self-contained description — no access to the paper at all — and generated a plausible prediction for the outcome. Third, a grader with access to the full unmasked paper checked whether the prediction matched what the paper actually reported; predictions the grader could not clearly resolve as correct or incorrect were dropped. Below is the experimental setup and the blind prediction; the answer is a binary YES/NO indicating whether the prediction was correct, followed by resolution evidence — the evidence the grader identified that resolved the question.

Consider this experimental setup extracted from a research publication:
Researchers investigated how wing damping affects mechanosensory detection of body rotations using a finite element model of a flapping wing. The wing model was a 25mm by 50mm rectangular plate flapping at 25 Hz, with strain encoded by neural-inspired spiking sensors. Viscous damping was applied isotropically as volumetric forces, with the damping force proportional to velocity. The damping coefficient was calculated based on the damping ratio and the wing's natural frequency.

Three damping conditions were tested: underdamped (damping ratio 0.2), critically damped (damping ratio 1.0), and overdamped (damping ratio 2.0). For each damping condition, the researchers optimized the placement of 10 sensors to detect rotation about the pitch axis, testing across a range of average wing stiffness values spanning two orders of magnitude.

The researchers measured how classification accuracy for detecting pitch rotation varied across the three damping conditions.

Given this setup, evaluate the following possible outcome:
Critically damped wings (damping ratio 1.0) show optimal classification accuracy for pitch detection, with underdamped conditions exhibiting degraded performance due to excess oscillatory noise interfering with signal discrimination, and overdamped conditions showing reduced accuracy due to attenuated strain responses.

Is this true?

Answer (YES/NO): NO